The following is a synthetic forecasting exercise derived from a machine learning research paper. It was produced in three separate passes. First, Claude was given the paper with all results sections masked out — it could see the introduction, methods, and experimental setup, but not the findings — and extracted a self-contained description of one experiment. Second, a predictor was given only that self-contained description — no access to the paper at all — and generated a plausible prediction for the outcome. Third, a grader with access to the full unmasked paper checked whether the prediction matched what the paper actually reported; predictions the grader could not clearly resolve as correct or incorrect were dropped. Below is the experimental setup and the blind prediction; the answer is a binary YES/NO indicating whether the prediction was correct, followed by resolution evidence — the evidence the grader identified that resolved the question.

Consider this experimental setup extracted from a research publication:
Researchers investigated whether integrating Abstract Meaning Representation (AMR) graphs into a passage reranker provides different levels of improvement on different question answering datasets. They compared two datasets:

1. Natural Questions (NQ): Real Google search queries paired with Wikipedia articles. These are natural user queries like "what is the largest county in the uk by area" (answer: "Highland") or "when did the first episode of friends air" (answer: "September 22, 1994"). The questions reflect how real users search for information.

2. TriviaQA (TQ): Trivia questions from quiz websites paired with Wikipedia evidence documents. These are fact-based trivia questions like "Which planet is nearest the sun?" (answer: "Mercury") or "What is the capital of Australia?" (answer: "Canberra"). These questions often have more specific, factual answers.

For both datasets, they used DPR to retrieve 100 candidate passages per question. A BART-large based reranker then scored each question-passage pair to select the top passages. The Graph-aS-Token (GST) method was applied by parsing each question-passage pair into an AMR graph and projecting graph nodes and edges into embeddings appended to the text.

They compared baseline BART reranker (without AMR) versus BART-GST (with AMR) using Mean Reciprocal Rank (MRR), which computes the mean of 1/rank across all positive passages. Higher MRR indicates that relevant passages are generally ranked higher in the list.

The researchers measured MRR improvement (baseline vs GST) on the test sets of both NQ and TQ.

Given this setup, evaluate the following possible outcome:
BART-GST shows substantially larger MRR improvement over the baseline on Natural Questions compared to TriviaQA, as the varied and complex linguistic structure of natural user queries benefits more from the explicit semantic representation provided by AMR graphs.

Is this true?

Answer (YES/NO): YES